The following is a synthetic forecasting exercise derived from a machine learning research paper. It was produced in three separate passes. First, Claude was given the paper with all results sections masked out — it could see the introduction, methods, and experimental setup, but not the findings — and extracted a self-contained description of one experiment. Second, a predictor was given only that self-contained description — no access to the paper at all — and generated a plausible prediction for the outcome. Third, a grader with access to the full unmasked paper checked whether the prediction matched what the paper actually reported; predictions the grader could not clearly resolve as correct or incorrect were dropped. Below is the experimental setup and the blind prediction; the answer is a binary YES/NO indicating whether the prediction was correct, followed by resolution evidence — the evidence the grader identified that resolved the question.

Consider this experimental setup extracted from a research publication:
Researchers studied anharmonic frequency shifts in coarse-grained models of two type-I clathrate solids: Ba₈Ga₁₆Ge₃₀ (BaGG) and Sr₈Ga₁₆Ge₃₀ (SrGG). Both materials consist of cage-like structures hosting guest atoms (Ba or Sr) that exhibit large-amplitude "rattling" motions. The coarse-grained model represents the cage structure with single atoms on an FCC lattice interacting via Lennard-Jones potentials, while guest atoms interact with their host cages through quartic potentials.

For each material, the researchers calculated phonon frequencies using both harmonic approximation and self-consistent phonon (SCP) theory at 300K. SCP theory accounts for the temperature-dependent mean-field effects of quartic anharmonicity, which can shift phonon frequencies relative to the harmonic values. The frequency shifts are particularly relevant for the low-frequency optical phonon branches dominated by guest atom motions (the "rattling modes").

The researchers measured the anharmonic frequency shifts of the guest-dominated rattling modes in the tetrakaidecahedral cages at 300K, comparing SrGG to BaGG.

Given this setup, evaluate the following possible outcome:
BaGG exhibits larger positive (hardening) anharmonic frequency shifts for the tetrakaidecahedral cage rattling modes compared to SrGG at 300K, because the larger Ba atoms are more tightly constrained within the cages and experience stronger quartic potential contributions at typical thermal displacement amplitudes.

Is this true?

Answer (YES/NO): NO